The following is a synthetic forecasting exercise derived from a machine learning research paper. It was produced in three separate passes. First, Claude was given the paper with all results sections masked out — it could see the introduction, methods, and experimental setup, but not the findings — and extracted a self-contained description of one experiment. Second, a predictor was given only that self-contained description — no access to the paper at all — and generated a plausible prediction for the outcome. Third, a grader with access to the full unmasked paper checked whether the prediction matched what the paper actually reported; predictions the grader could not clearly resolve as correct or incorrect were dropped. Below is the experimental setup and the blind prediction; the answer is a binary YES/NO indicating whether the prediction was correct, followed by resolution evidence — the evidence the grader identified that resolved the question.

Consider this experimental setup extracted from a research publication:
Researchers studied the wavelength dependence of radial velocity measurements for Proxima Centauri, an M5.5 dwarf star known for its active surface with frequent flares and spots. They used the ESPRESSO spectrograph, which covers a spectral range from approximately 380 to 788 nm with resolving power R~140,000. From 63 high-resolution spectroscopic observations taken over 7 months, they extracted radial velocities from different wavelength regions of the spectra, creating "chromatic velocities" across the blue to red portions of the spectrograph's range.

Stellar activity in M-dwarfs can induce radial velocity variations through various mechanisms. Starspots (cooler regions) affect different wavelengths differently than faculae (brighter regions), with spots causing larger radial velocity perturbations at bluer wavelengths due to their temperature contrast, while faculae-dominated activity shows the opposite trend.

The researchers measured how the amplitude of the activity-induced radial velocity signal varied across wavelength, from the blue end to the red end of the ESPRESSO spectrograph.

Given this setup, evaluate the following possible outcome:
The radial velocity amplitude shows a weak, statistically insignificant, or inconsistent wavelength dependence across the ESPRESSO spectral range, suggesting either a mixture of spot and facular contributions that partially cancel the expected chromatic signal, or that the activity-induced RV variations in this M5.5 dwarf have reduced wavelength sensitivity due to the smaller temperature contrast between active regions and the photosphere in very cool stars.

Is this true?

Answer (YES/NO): NO